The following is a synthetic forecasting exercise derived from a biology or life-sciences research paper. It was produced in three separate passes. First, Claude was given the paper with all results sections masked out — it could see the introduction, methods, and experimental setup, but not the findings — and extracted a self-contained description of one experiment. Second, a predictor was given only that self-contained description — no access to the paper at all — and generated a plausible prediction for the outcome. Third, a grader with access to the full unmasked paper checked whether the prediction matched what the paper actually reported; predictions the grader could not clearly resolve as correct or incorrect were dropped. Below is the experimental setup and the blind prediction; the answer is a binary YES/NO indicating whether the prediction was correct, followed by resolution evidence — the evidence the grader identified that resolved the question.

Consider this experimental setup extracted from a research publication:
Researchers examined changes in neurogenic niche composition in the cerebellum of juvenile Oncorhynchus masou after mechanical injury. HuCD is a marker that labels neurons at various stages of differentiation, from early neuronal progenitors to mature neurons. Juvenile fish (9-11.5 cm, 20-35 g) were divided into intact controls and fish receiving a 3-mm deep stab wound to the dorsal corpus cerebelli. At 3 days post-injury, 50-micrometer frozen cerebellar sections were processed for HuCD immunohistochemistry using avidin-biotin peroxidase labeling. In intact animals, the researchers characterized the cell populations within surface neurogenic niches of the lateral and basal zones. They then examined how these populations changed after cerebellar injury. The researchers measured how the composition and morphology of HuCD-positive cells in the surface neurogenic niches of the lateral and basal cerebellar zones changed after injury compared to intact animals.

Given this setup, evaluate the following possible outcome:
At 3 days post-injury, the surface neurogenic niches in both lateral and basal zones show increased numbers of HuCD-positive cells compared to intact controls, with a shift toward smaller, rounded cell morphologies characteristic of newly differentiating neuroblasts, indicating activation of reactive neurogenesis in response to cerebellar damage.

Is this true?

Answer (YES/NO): NO